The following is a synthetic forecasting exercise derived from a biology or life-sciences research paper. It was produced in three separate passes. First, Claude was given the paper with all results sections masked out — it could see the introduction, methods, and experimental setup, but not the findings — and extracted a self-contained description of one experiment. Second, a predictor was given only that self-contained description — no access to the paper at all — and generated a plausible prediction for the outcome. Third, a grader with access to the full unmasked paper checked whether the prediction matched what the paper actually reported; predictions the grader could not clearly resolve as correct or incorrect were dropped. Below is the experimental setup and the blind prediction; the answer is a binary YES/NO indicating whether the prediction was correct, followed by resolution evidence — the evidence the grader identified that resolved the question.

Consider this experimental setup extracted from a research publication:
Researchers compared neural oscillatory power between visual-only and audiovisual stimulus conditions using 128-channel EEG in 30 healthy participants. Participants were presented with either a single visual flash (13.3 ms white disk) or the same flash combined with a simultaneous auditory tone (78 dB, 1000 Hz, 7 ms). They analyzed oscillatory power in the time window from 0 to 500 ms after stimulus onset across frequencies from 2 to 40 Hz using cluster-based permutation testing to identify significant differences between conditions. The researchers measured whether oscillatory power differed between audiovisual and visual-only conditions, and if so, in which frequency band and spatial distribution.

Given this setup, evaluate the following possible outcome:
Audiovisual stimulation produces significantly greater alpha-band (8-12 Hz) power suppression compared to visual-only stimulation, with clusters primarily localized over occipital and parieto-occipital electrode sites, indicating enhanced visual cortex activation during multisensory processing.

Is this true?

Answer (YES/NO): NO